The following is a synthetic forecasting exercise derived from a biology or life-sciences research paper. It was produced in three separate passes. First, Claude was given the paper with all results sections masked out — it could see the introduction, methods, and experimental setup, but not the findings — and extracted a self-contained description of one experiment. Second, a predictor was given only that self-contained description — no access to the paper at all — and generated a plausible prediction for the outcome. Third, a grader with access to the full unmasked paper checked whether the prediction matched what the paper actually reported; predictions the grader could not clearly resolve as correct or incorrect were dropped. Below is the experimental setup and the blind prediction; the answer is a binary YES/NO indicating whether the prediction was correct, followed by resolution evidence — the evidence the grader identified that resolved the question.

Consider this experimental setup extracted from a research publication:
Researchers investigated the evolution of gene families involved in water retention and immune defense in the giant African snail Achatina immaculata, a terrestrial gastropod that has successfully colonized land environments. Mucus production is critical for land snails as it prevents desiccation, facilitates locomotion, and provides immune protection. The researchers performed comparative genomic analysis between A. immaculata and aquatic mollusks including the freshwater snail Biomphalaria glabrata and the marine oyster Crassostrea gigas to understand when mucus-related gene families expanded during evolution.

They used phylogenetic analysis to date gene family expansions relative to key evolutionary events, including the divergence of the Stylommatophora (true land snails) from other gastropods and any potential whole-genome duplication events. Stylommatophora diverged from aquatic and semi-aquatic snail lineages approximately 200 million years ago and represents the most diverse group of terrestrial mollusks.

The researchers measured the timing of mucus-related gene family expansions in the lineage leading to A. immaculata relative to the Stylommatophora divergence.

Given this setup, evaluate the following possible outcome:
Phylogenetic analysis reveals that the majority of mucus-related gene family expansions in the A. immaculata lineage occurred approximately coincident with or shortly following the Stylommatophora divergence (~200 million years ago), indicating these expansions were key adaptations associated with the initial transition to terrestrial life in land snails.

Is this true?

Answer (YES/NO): NO